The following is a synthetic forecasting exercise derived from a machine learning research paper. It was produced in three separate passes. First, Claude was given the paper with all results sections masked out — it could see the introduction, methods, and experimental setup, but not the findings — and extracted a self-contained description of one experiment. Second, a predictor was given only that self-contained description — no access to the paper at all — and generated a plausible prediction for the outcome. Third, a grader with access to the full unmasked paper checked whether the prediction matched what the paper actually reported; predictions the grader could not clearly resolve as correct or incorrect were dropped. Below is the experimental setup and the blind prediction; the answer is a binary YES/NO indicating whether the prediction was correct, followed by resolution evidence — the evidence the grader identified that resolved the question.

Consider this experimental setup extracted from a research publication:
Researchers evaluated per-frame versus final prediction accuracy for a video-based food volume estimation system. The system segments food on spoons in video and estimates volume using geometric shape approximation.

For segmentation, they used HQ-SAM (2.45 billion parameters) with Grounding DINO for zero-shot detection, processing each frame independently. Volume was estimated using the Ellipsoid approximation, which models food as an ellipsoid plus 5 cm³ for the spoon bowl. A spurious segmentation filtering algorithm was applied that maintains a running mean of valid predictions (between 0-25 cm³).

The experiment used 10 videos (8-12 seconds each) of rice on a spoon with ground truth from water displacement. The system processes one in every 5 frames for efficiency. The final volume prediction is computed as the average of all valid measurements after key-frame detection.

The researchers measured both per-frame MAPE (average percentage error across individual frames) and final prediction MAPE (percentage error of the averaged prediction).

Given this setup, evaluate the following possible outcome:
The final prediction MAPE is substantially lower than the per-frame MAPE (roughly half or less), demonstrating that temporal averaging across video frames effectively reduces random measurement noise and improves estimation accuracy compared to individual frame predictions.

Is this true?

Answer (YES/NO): NO